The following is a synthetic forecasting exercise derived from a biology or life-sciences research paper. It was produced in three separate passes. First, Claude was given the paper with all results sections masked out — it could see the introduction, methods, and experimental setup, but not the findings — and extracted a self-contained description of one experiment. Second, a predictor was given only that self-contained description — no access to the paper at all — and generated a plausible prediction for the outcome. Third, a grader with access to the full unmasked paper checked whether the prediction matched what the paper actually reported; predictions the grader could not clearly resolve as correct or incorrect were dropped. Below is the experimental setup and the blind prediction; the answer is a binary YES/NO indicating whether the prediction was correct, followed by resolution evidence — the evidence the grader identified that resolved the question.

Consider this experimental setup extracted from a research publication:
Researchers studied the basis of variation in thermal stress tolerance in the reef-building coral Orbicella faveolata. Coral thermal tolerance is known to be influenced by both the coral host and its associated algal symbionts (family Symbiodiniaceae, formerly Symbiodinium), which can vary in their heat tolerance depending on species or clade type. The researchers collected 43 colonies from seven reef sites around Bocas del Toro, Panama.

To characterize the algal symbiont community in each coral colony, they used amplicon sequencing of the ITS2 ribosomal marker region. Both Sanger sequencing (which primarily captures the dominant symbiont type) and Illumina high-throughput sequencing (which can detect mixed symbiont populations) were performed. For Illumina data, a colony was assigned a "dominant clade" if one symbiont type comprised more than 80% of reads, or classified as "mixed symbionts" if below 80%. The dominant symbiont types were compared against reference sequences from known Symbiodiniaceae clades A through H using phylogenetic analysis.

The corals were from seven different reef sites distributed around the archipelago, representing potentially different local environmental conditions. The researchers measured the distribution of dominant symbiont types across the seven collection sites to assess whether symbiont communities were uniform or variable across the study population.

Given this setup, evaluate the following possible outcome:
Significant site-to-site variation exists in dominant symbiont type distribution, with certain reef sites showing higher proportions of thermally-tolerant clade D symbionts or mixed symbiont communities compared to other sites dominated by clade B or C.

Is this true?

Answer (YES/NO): YES